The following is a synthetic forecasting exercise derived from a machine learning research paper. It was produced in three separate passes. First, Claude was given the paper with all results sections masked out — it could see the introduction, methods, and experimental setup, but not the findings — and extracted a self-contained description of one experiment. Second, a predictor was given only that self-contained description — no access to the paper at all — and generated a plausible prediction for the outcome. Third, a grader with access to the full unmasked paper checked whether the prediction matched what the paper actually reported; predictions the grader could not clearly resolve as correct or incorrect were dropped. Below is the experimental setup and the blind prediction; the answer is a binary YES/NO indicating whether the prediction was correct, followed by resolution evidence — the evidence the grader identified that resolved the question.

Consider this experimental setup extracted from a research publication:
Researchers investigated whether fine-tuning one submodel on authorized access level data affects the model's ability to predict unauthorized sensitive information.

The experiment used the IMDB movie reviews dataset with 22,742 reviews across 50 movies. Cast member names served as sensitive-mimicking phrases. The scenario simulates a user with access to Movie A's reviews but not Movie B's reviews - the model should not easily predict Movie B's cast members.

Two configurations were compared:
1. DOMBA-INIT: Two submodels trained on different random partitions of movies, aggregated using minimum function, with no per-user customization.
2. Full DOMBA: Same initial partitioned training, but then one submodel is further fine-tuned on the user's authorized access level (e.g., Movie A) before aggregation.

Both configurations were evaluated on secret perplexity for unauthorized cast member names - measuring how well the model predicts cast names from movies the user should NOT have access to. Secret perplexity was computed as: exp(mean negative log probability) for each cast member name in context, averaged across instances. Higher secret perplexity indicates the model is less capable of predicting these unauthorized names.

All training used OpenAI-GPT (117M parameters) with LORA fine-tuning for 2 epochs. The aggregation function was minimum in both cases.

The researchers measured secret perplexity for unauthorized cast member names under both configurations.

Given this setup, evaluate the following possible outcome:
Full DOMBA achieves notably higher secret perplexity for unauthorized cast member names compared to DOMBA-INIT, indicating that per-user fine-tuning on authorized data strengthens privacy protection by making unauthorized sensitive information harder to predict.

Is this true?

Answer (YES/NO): NO